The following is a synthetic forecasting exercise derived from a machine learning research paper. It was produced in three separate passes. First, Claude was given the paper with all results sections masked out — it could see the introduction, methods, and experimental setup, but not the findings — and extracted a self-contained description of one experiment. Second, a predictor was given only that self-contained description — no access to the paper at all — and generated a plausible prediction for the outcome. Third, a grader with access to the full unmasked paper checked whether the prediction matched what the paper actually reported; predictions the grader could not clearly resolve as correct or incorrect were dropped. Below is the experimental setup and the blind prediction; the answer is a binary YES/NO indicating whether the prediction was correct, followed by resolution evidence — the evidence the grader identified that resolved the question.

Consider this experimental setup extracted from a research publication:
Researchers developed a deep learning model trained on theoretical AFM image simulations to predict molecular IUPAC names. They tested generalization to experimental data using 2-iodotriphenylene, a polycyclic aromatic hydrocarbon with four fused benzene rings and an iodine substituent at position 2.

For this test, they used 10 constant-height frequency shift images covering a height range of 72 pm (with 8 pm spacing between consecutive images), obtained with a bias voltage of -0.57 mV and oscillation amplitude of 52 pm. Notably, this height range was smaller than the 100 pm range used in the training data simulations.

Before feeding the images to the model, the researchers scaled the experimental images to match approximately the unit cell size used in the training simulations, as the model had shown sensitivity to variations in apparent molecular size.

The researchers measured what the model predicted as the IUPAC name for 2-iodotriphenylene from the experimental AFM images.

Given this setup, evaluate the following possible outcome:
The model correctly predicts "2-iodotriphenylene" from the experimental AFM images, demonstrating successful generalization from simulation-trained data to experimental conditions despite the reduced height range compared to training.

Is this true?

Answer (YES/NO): NO